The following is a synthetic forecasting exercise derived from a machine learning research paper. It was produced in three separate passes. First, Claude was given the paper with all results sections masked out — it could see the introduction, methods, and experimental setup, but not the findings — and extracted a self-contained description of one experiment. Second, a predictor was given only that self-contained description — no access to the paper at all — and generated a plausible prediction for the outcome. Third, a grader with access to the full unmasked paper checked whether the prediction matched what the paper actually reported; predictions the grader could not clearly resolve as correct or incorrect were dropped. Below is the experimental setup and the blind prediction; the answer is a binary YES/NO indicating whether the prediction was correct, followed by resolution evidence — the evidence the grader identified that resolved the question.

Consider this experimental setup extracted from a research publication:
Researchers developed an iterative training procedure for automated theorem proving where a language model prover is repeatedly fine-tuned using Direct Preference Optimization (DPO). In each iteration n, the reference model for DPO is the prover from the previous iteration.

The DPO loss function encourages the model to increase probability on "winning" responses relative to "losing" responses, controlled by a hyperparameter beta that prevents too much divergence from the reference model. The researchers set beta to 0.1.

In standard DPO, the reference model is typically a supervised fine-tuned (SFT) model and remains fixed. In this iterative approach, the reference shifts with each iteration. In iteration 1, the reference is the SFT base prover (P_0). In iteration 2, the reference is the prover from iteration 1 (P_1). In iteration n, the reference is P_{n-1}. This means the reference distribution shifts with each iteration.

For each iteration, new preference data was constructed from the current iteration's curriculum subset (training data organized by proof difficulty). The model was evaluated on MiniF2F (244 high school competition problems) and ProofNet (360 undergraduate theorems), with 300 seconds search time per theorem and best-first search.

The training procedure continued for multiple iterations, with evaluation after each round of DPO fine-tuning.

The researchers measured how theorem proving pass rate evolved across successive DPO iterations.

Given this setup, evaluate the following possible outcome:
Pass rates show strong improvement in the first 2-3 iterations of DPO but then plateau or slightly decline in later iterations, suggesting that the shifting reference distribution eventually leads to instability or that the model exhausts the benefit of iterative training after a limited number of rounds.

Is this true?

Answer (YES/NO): NO